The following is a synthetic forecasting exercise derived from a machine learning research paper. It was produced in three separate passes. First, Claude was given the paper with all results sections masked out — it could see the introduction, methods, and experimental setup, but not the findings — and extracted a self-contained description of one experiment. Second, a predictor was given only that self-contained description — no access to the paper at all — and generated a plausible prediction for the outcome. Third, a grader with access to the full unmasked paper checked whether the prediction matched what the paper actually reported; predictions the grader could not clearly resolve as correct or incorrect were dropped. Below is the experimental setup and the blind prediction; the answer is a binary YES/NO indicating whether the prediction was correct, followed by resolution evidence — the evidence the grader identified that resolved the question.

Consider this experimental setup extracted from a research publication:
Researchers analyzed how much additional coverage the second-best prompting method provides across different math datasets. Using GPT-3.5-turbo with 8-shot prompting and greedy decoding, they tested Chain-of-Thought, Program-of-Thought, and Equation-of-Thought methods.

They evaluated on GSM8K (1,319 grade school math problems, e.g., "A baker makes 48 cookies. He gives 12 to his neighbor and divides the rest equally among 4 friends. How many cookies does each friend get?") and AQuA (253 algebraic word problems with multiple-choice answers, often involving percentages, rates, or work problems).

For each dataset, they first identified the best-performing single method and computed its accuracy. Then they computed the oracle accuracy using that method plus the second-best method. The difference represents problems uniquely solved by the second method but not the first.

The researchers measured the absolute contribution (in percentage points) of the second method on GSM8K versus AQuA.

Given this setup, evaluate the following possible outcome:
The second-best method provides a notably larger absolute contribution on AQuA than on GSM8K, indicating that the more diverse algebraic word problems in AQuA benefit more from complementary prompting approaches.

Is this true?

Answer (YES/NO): YES